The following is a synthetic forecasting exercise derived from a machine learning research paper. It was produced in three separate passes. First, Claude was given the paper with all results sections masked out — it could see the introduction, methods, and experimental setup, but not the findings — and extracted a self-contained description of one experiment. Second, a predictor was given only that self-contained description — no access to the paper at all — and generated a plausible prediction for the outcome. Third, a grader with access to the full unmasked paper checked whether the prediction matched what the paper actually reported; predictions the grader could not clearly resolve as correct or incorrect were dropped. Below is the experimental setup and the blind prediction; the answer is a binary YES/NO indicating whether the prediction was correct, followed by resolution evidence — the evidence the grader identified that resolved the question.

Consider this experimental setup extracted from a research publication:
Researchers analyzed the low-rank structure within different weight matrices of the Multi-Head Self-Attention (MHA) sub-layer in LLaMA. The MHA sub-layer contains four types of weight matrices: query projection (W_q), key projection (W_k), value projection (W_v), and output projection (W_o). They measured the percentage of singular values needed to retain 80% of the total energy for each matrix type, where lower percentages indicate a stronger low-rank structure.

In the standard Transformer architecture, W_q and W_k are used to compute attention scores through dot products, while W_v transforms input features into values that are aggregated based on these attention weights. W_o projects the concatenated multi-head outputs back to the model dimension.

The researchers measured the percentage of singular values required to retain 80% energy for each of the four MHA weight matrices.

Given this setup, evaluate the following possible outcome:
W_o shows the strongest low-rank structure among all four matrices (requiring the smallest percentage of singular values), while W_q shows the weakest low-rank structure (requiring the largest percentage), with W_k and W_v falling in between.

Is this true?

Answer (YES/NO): NO